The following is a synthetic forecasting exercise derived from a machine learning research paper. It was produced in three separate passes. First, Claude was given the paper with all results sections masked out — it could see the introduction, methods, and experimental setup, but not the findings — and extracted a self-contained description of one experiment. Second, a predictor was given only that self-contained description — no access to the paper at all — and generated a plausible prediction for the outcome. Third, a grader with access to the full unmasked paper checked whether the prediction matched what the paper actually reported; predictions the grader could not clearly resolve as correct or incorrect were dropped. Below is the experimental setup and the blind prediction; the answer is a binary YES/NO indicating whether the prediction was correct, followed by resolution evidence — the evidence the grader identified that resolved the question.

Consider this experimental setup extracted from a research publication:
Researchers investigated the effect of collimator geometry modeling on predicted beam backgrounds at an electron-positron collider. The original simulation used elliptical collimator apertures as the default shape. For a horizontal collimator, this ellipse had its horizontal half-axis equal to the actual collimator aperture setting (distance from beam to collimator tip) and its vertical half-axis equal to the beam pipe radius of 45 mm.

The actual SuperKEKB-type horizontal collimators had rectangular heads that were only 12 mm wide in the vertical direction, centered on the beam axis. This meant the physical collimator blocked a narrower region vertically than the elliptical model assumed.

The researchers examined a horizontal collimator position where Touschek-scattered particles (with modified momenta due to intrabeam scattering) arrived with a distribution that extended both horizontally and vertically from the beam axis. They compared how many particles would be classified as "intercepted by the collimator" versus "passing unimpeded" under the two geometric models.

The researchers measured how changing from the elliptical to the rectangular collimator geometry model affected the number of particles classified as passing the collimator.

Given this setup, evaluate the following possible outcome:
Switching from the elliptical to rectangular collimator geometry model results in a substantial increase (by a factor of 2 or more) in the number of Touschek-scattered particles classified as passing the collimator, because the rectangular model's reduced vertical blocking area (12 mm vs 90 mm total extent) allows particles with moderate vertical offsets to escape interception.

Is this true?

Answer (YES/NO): NO